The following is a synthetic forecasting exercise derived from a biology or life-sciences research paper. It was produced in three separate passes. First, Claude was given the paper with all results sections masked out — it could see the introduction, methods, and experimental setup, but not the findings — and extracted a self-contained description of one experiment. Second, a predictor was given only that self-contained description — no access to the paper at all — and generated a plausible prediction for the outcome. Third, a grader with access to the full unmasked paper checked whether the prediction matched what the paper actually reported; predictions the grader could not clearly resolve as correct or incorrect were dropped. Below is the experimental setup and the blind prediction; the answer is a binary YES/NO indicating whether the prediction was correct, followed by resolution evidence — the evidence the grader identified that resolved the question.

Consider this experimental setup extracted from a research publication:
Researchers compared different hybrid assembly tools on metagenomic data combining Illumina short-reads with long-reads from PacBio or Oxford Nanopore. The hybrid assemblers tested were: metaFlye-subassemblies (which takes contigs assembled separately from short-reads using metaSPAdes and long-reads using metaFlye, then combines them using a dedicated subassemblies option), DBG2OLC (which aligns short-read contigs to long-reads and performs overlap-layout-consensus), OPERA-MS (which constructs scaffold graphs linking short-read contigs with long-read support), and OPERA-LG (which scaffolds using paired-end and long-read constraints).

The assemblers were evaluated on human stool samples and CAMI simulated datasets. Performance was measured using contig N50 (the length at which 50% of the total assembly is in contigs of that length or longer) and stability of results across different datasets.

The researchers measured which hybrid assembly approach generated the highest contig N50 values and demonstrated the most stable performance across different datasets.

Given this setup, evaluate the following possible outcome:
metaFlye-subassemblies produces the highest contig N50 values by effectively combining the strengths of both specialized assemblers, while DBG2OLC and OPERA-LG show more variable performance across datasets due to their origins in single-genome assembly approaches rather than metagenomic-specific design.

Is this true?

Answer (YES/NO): YES